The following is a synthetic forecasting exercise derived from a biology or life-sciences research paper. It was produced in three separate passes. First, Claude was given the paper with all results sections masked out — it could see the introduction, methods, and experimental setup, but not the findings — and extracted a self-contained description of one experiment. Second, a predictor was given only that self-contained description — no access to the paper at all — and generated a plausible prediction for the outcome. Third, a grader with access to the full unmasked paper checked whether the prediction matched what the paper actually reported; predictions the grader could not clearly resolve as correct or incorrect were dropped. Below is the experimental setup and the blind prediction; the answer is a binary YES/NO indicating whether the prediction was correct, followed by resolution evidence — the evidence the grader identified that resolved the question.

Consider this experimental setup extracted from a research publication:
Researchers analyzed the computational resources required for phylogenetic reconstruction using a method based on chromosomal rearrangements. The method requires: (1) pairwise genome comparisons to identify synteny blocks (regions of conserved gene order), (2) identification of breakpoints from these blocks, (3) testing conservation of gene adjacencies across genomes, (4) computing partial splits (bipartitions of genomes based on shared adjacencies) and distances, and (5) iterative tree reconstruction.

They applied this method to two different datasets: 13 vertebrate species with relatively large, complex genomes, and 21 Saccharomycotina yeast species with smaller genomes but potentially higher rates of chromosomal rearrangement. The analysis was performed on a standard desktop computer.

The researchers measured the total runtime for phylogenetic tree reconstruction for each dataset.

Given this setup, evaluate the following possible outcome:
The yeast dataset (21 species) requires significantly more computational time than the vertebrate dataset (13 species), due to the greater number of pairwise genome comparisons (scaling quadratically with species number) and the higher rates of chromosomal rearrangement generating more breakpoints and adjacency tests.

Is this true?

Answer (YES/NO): NO